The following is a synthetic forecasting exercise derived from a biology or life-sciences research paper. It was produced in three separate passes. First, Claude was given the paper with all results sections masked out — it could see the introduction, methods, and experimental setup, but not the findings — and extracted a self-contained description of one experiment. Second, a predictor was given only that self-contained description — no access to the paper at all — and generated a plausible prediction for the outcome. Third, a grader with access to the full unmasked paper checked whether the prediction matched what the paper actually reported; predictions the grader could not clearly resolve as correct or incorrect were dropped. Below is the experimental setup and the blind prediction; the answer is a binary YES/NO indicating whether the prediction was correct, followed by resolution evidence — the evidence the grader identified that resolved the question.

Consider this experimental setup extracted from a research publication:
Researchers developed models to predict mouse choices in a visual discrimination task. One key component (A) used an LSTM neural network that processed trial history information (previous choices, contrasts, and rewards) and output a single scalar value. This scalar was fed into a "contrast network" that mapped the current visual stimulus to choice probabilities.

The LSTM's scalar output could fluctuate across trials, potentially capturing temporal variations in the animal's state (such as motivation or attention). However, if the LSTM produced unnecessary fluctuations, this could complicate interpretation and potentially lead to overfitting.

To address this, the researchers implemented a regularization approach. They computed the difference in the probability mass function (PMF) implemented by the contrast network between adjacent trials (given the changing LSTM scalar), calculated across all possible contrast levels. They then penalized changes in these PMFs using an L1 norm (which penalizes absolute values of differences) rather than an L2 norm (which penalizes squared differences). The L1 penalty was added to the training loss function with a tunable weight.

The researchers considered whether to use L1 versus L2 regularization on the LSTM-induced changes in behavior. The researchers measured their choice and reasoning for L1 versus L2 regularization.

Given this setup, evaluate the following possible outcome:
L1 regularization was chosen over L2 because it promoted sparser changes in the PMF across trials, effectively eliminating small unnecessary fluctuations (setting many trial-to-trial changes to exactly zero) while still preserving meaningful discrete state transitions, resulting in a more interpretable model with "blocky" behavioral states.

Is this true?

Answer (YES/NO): NO